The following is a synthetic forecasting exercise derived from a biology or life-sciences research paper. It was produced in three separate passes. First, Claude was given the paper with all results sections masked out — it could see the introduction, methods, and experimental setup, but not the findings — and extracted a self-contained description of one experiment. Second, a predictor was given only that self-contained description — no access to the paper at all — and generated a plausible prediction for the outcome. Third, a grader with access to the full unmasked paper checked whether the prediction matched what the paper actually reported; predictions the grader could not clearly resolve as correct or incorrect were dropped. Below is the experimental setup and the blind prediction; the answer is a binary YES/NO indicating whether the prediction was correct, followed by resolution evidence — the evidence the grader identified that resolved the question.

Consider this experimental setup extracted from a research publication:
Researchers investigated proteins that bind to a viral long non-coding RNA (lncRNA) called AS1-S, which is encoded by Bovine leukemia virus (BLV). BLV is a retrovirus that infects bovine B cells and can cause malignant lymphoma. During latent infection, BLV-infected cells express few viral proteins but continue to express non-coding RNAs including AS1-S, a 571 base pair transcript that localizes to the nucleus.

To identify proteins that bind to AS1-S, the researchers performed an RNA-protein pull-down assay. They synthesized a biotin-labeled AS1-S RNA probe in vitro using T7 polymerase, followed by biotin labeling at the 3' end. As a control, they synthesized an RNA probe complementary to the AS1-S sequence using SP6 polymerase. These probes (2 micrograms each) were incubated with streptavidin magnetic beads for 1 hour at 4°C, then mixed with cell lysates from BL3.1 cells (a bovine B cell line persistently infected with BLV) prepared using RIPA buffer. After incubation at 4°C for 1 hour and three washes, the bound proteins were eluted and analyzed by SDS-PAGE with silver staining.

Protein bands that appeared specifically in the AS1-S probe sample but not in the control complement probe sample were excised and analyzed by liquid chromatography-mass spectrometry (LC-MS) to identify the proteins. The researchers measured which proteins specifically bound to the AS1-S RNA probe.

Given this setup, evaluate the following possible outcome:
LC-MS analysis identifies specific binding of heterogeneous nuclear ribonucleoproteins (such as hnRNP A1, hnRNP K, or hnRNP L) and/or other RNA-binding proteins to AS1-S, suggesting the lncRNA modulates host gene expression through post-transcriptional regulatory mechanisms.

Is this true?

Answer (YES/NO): YES